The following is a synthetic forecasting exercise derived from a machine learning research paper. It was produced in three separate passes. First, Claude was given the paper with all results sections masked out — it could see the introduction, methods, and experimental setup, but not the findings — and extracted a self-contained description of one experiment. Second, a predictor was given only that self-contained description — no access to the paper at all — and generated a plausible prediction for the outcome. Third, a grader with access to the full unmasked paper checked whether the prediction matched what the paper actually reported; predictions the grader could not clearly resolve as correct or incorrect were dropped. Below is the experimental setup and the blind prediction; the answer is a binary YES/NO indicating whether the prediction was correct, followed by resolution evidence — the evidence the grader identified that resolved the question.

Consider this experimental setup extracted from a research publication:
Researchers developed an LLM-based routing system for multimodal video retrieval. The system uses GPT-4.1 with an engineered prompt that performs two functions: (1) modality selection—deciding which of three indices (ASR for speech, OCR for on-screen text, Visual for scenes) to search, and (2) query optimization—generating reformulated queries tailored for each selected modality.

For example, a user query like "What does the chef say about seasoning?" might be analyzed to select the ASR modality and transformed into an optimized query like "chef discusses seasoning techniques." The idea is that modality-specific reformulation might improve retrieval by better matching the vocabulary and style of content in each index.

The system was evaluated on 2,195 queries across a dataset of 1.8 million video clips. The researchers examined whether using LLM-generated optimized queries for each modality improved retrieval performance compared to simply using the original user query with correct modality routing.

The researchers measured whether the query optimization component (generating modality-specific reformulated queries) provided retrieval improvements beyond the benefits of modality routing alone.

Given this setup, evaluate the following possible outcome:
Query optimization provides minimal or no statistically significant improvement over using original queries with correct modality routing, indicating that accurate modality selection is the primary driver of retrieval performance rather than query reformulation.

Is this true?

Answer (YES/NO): NO